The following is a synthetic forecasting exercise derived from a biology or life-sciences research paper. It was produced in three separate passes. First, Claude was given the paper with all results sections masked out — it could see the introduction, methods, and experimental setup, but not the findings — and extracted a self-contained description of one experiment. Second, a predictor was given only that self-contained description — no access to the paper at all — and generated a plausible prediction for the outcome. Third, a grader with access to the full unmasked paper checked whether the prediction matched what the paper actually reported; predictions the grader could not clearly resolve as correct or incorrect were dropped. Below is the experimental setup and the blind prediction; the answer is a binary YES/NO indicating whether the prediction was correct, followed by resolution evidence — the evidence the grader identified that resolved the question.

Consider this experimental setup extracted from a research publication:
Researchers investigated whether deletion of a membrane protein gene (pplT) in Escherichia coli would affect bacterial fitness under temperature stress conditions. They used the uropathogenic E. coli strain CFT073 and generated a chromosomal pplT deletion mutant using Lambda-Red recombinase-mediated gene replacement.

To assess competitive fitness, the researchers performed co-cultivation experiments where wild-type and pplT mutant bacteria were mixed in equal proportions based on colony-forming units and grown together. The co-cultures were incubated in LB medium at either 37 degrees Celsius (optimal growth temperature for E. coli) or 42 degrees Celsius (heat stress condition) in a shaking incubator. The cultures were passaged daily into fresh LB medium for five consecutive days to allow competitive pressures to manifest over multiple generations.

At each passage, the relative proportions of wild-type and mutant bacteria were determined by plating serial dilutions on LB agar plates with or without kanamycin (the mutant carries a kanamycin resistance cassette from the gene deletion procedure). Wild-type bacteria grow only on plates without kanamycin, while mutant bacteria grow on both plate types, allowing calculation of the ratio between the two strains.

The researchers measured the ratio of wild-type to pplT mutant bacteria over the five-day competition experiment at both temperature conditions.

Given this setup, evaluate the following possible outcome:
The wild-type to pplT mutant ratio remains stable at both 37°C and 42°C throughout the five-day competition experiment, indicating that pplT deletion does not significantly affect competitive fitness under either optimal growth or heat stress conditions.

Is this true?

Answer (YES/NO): NO